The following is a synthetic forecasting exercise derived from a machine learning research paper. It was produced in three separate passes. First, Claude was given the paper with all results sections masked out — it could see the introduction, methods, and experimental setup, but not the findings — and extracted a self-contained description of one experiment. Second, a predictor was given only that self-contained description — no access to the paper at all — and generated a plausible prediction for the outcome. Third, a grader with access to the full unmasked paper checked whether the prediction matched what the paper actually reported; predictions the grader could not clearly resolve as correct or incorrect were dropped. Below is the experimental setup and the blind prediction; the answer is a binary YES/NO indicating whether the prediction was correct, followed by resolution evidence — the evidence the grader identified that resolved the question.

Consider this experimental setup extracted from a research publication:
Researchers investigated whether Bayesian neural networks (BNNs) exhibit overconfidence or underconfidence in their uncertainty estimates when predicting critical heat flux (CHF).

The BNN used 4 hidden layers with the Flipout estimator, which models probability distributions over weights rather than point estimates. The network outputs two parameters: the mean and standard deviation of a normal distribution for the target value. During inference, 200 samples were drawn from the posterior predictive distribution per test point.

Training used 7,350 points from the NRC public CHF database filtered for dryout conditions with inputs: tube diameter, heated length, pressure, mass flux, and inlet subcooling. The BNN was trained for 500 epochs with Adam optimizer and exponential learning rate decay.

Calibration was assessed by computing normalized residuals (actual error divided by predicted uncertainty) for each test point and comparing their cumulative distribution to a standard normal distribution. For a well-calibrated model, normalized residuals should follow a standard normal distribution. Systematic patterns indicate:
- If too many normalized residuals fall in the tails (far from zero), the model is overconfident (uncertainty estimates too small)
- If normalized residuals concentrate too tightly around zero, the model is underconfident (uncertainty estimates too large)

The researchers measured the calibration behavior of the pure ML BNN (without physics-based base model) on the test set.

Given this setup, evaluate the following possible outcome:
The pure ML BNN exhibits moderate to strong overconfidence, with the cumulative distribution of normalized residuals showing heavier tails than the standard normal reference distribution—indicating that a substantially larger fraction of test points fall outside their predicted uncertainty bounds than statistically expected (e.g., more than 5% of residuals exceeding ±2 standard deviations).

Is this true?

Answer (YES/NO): NO